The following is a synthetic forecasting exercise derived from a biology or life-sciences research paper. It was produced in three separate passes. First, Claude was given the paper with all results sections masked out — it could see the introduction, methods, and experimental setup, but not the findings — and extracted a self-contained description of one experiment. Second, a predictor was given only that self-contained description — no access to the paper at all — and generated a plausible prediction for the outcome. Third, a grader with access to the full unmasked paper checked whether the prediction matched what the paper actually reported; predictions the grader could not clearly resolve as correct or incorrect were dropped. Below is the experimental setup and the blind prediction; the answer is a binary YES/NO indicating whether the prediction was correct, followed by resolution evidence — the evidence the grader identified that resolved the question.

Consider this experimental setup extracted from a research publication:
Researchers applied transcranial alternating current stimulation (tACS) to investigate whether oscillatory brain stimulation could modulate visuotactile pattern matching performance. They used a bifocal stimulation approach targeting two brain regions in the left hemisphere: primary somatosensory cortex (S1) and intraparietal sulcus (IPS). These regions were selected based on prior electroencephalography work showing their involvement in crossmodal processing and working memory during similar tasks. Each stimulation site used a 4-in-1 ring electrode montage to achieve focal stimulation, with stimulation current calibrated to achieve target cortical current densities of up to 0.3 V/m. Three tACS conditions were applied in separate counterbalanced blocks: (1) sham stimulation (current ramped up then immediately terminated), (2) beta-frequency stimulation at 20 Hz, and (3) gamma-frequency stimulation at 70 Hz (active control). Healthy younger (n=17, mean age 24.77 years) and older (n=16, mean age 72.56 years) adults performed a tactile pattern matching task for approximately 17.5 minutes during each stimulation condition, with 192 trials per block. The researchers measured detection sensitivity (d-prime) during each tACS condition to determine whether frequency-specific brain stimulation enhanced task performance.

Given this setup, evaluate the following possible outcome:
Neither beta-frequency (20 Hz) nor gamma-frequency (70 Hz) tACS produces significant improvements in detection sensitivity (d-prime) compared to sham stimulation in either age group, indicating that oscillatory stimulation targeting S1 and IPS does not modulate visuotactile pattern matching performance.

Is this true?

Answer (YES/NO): NO